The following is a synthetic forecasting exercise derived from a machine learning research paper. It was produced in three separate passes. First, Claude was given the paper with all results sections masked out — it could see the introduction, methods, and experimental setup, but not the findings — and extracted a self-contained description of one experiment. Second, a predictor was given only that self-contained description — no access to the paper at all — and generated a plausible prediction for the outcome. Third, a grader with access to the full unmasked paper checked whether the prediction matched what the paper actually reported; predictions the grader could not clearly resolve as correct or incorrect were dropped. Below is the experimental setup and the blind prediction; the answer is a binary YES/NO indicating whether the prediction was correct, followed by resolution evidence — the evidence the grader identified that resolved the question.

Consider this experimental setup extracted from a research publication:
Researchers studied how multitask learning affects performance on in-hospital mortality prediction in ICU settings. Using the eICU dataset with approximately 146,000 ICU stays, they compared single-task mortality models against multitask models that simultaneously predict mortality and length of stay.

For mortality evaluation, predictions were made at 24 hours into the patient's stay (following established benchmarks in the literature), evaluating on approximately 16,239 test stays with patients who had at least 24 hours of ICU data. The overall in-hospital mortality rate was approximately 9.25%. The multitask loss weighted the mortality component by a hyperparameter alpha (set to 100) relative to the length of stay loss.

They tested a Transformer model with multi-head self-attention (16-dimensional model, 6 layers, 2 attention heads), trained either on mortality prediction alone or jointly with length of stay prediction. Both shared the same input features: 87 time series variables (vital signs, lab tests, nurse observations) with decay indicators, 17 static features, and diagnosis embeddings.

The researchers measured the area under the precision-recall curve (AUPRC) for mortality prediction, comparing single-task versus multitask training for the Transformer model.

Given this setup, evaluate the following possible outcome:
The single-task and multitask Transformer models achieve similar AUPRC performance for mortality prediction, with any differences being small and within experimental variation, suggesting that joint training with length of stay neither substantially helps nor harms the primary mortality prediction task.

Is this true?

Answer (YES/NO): NO